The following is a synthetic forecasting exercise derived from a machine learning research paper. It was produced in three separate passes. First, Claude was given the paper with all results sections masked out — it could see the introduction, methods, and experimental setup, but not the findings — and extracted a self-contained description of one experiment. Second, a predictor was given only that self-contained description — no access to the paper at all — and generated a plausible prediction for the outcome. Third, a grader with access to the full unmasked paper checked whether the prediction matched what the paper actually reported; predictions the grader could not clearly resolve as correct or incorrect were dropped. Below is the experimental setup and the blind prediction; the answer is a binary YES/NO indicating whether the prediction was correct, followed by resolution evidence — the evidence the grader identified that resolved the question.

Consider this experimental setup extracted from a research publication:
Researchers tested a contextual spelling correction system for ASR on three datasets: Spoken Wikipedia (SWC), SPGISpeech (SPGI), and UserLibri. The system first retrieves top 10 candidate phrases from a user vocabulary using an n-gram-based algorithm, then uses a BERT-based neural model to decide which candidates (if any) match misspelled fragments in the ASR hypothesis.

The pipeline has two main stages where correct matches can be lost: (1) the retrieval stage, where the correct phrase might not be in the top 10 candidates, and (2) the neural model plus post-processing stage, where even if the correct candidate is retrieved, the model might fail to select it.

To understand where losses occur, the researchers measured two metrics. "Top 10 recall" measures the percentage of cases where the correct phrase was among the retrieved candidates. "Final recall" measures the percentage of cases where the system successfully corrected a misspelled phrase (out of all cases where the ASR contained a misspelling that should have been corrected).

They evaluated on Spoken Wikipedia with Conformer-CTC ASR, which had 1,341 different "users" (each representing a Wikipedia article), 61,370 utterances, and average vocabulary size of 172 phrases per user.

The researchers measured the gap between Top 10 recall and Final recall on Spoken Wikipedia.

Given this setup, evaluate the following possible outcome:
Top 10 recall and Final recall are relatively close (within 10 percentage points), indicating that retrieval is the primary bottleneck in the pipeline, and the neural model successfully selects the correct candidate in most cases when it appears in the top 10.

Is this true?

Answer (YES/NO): NO